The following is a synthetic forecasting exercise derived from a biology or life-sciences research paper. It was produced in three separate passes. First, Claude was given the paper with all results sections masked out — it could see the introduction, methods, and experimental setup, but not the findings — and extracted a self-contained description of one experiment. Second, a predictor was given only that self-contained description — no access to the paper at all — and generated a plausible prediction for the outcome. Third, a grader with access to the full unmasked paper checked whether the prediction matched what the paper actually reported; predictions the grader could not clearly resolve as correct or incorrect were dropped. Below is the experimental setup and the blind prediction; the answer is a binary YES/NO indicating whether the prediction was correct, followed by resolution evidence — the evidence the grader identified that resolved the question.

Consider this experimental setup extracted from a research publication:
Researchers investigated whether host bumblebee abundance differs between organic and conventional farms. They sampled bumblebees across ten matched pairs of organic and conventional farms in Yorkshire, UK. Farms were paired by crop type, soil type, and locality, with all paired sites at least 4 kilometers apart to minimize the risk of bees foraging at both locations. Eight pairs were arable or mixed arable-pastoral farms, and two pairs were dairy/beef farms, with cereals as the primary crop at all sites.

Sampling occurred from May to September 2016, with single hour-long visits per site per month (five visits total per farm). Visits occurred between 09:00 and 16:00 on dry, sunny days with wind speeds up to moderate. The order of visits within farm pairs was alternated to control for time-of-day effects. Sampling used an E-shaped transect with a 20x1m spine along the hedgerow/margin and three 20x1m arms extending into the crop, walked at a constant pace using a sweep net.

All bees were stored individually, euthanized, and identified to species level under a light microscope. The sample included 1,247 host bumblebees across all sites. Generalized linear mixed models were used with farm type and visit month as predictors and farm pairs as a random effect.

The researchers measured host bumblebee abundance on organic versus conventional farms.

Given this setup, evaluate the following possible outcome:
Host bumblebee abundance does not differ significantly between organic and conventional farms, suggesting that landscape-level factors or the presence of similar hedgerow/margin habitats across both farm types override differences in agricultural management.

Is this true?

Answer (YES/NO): NO